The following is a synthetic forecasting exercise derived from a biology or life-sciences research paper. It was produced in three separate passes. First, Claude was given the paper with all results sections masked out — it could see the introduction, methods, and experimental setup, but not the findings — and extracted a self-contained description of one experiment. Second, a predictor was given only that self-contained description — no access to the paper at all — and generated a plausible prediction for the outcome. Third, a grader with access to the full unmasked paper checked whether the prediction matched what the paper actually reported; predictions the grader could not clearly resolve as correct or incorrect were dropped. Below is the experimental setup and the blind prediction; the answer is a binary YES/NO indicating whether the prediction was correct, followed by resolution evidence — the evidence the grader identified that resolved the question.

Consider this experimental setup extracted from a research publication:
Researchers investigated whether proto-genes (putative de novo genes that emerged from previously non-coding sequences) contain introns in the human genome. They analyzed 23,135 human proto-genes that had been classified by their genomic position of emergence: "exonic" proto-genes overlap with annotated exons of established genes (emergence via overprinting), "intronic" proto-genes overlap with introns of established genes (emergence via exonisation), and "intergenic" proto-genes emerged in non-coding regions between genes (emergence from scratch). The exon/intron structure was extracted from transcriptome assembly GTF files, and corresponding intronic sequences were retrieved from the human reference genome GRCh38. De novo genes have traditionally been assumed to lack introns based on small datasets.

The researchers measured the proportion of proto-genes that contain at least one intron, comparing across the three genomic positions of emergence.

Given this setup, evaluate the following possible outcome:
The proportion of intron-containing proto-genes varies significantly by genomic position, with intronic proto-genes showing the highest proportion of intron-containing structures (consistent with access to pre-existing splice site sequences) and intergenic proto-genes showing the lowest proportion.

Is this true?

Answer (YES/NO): NO